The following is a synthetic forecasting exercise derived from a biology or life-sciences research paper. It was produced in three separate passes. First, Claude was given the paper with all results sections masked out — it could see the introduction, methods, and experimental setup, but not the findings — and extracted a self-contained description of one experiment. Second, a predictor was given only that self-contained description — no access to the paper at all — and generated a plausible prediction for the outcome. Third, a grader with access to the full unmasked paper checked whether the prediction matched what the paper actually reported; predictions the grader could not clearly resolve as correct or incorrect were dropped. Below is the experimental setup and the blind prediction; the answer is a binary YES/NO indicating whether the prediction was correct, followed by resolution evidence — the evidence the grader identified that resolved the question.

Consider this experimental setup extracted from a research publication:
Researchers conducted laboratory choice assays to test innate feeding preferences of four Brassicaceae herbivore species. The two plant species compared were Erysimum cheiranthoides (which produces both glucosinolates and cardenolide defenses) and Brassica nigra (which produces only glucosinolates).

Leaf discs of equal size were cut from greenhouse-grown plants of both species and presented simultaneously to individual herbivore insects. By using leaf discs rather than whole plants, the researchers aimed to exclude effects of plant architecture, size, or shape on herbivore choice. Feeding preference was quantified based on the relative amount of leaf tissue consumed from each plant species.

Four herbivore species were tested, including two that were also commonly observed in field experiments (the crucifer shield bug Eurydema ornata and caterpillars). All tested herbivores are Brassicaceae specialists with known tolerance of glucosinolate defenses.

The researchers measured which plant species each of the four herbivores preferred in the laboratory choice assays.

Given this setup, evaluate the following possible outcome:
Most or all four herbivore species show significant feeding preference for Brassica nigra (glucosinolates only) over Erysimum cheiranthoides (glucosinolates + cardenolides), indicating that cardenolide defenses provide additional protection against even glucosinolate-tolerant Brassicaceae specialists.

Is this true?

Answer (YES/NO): YES